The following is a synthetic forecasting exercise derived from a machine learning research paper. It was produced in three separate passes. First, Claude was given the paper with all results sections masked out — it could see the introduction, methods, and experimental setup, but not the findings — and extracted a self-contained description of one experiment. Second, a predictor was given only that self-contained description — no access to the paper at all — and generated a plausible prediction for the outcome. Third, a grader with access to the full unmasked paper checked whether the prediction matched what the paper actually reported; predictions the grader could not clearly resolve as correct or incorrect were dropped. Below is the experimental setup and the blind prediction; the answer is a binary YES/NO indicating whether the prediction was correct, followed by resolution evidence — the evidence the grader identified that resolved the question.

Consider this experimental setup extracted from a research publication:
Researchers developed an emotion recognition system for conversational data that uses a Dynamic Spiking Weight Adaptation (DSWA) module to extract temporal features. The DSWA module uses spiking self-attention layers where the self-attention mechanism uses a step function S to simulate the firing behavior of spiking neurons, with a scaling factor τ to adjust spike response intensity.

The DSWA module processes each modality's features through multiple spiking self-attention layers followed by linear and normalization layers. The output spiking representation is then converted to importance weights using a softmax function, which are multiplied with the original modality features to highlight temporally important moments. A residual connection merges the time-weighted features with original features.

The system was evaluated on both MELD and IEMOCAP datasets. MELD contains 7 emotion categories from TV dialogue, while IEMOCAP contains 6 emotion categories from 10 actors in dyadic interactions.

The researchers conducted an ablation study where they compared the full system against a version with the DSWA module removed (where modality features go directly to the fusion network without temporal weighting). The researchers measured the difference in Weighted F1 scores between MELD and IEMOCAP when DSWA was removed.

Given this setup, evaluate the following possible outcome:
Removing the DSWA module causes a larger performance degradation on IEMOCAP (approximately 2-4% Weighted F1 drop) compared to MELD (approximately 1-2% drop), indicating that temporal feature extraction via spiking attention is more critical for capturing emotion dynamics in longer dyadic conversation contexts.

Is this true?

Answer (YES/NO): NO